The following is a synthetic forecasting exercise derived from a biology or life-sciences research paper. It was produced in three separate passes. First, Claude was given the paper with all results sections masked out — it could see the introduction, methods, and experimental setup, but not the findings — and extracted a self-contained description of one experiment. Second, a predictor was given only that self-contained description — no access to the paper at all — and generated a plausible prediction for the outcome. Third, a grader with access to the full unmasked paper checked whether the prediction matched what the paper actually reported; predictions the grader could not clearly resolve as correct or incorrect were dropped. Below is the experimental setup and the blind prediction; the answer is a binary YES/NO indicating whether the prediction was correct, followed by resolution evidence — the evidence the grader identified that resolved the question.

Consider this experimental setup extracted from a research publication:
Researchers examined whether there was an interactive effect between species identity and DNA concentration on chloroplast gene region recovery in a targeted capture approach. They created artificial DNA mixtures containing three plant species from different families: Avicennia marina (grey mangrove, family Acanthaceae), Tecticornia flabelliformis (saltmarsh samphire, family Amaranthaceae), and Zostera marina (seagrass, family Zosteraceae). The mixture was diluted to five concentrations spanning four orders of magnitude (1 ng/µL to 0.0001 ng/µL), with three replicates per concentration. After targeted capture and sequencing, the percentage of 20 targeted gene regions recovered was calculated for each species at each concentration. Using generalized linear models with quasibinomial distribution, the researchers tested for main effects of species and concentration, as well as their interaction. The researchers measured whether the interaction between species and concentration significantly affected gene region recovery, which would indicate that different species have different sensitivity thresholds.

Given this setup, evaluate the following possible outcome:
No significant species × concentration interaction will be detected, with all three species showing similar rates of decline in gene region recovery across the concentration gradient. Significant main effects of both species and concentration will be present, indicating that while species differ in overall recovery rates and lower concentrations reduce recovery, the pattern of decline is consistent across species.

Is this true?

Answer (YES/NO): NO